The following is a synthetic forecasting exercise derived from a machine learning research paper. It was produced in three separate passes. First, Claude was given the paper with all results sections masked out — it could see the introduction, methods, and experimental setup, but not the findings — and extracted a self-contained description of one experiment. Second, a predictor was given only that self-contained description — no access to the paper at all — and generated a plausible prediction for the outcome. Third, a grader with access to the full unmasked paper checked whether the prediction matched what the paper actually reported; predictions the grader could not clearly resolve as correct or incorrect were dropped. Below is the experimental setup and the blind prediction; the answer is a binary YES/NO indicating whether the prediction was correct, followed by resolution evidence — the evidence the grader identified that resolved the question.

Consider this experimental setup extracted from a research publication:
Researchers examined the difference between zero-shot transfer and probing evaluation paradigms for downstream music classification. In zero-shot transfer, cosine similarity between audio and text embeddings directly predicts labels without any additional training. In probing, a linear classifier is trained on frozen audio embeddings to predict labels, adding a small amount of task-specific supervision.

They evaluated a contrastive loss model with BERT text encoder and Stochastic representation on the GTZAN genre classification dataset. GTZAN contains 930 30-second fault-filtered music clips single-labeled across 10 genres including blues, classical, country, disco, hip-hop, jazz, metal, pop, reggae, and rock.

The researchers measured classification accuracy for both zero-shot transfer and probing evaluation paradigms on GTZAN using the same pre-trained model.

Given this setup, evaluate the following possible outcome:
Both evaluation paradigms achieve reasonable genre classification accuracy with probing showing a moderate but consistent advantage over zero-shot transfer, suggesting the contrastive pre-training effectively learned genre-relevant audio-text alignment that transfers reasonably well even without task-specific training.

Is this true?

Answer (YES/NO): NO